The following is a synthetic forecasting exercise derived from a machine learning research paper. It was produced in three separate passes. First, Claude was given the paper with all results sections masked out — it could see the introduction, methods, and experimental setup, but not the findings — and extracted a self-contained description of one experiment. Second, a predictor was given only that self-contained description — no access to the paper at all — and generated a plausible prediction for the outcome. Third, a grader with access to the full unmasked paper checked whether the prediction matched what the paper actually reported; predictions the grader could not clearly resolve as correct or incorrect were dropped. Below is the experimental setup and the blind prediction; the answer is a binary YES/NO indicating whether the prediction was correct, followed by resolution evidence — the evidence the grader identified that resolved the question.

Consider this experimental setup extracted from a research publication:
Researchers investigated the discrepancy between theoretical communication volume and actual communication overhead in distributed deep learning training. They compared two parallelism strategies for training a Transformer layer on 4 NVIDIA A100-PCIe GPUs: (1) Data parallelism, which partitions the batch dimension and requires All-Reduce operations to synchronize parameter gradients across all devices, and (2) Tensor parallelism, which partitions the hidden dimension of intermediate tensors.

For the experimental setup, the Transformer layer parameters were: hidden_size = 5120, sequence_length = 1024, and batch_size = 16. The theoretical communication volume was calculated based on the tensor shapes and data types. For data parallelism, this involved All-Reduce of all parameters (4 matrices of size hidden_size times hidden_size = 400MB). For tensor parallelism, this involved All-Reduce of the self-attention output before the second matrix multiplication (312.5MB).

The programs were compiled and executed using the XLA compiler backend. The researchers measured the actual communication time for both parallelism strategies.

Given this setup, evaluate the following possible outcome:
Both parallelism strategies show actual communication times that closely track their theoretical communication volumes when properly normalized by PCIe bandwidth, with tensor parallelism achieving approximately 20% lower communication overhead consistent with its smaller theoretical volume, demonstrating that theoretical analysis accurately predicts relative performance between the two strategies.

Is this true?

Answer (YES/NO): NO